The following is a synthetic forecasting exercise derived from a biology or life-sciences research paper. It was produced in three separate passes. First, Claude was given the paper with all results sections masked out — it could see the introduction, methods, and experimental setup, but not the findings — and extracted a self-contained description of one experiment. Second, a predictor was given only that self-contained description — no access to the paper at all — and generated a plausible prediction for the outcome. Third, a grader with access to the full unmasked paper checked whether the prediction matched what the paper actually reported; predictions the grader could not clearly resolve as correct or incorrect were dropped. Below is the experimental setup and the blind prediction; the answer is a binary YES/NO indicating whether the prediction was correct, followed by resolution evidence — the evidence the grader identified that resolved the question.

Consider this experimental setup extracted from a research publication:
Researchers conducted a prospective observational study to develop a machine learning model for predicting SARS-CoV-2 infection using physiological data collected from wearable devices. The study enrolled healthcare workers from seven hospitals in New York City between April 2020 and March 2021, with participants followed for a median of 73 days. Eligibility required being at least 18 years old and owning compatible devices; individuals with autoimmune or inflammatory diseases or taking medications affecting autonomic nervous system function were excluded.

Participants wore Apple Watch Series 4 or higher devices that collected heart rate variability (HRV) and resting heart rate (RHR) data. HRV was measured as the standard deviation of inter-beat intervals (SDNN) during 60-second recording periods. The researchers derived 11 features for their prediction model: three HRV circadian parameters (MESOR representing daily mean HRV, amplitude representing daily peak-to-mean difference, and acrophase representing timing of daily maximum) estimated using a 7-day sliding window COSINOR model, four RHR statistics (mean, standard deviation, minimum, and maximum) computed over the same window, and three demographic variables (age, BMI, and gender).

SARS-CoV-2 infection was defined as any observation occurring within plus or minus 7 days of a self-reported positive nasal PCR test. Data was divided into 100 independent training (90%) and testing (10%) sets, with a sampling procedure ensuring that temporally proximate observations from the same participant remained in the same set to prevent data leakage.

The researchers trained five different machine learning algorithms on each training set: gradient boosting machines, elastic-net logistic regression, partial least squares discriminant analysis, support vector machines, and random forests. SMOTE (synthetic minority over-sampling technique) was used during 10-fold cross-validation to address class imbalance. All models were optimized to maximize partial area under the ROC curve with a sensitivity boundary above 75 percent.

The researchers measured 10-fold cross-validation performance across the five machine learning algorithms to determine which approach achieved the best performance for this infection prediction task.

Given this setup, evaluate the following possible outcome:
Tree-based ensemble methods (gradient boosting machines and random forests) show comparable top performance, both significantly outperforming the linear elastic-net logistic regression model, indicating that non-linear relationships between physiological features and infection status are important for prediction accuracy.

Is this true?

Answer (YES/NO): YES